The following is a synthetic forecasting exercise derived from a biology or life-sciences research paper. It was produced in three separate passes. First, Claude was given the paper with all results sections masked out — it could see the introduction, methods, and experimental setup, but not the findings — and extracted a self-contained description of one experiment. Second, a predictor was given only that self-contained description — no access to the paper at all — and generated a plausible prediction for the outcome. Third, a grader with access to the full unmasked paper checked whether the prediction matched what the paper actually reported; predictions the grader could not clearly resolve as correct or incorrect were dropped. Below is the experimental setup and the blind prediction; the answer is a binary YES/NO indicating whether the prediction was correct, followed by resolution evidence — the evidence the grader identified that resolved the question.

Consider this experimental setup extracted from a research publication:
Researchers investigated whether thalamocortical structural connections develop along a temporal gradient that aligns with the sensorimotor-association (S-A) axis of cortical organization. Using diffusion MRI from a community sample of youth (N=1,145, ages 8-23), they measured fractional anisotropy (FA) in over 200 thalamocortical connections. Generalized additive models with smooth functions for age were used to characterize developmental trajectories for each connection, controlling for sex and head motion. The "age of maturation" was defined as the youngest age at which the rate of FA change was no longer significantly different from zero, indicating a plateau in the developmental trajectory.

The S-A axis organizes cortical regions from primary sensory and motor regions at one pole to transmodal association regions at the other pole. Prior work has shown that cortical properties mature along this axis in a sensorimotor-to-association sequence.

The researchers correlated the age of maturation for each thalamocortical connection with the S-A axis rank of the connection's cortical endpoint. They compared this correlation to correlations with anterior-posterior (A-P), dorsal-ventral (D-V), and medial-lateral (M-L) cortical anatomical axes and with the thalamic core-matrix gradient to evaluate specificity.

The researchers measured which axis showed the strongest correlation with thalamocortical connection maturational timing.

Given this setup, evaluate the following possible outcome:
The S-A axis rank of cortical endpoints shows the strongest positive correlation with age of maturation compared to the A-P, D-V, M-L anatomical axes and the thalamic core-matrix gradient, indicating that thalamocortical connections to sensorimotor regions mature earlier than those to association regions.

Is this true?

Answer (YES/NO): YES